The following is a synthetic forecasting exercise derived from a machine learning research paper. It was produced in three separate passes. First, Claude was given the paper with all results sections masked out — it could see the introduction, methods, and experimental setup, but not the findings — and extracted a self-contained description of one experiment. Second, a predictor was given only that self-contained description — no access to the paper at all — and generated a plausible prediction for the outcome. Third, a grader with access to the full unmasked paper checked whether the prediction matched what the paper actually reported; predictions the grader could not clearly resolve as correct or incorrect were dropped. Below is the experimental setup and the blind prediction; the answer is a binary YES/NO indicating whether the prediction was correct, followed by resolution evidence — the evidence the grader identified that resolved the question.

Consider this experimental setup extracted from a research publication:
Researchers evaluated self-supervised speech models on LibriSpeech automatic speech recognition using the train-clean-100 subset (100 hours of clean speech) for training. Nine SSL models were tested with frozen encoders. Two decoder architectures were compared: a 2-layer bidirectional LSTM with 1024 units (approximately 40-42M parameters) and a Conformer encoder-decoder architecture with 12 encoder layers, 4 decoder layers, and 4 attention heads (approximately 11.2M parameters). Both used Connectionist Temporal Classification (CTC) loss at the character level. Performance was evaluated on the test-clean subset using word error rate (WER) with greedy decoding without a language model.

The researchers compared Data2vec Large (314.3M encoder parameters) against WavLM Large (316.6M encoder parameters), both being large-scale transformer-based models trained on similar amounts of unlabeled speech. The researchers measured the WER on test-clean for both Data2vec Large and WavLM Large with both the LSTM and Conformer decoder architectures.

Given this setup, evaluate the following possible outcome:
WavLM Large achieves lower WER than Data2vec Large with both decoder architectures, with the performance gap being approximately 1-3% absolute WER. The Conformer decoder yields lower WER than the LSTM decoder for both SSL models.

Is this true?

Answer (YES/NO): NO